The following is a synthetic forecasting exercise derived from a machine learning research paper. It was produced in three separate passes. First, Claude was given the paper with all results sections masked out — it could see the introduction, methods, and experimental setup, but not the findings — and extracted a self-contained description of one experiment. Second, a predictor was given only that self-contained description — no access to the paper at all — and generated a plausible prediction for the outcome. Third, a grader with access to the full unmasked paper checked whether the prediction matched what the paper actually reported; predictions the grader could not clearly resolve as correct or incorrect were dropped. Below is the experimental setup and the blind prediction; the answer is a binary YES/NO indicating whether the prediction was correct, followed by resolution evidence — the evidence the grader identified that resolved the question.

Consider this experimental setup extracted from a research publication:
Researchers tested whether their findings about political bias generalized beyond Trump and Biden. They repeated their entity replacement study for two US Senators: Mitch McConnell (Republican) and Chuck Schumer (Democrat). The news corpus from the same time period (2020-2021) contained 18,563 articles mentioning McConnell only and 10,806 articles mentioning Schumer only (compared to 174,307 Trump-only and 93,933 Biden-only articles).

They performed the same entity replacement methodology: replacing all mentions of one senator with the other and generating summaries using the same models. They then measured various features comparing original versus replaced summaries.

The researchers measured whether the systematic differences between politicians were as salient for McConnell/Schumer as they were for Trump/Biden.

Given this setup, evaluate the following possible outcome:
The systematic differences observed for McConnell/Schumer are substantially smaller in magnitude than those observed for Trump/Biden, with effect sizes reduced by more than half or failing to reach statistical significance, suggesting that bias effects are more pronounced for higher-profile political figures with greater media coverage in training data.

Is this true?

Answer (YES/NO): NO